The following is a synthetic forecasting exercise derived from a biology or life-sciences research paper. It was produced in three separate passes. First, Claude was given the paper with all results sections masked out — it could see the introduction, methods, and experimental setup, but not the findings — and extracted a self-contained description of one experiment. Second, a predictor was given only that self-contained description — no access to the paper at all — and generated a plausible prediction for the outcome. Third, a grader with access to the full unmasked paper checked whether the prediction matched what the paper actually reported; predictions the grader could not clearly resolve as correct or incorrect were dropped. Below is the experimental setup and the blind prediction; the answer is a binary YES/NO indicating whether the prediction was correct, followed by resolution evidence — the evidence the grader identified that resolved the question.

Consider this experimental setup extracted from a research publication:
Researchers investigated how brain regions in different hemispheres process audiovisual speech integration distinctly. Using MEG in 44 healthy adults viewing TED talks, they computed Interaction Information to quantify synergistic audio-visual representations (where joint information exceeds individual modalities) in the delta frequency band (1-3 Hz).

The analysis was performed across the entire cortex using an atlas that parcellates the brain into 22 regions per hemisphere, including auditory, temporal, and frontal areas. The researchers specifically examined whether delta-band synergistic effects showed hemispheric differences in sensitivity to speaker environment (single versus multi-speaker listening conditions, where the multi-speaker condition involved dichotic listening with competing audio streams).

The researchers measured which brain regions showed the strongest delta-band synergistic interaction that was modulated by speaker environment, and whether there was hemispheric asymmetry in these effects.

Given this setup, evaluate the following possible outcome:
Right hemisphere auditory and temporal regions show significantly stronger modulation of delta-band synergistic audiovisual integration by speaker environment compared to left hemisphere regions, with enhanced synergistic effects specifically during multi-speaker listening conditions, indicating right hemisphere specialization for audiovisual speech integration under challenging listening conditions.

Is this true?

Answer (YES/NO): NO